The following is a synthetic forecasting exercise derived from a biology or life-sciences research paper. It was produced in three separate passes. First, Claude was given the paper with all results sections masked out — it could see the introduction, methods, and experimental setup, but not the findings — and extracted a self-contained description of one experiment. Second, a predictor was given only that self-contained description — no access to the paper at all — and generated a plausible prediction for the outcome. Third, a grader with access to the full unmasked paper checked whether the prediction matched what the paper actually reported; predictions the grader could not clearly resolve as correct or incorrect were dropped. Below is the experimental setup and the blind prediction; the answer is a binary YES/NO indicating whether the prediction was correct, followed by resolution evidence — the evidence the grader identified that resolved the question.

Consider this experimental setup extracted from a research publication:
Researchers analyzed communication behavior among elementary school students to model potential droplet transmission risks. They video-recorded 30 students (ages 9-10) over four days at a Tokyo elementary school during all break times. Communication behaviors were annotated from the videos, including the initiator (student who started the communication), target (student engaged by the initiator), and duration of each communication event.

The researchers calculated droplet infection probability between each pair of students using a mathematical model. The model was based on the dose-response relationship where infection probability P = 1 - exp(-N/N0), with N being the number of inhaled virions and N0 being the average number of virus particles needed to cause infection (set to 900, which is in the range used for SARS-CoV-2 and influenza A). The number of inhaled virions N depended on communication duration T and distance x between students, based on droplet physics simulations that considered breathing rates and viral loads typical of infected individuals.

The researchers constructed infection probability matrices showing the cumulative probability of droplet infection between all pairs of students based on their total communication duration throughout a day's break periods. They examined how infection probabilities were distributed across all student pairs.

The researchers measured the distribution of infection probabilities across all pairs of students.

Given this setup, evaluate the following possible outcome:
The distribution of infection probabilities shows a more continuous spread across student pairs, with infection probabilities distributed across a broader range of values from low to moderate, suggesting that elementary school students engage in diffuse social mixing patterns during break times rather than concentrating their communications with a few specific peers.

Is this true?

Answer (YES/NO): NO